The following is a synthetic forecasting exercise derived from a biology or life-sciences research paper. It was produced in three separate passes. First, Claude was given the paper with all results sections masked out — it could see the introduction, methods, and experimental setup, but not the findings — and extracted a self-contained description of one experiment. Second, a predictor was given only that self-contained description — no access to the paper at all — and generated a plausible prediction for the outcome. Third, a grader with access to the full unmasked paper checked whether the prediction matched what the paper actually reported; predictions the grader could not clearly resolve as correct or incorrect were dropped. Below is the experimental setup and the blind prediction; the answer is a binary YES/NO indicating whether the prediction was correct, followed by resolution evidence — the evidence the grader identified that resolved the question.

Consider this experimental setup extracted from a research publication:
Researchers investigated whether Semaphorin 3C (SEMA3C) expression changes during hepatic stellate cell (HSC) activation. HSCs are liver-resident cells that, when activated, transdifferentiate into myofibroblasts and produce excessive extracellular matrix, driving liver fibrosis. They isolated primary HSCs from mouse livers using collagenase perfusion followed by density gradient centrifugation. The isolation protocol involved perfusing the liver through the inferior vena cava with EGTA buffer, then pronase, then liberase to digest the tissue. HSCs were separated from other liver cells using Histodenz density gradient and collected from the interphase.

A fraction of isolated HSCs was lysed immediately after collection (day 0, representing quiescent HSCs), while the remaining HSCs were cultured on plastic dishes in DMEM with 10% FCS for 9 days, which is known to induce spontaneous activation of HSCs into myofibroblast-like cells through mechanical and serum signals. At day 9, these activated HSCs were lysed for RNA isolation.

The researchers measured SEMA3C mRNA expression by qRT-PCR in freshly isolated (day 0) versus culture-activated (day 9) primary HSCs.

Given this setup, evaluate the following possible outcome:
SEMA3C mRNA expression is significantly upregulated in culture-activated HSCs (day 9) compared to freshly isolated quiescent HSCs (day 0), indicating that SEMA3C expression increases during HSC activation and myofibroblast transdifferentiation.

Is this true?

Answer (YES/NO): YES